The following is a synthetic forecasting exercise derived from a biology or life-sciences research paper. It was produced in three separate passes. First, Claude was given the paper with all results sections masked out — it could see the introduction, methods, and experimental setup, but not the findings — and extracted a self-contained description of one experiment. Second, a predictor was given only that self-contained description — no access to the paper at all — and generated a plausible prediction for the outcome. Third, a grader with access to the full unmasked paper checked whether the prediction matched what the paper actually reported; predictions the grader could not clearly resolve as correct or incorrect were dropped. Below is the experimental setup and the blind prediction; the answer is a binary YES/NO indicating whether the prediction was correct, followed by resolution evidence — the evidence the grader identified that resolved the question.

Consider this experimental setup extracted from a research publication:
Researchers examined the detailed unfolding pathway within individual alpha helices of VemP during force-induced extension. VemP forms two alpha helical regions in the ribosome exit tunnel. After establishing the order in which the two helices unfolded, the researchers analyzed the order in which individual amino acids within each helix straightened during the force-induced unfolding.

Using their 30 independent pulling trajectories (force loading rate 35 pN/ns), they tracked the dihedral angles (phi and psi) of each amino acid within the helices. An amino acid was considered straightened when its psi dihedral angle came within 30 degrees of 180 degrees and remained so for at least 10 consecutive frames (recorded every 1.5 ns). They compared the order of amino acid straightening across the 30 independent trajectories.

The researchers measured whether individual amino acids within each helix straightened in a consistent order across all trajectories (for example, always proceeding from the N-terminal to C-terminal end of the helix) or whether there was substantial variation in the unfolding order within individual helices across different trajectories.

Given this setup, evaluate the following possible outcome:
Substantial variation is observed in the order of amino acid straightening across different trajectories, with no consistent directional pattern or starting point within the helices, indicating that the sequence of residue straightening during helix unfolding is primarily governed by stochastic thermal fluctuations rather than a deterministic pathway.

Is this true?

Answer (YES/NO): YES